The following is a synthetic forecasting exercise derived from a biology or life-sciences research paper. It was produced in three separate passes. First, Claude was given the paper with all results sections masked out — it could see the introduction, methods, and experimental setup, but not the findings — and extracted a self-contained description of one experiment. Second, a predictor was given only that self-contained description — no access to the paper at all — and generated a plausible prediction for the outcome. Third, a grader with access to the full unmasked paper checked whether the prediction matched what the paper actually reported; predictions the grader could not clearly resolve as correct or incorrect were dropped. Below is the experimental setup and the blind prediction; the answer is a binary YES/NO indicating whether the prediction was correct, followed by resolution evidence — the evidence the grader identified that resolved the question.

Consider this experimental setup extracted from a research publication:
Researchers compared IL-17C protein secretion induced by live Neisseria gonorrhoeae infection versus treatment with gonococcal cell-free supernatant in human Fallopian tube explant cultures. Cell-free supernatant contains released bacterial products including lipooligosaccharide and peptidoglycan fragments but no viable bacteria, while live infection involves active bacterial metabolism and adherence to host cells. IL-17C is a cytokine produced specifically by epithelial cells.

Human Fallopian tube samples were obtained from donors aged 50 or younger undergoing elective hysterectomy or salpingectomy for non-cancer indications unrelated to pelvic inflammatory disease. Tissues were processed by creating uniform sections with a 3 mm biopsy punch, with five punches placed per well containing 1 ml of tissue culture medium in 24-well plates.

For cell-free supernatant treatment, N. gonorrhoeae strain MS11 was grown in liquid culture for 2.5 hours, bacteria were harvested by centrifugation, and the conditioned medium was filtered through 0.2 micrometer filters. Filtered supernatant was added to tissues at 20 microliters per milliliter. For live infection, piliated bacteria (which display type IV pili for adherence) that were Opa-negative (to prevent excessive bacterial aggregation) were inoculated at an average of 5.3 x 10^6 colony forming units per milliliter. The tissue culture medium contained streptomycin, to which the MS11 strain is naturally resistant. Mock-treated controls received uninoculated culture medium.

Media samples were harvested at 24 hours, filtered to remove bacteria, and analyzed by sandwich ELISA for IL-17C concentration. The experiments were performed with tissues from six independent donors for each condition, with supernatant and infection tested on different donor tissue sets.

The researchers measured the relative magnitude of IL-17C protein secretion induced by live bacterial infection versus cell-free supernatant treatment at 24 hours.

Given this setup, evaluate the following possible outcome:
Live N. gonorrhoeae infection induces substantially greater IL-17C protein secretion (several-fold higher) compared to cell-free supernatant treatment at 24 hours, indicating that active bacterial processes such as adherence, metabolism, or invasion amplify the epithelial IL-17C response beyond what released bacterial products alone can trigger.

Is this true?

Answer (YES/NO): NO